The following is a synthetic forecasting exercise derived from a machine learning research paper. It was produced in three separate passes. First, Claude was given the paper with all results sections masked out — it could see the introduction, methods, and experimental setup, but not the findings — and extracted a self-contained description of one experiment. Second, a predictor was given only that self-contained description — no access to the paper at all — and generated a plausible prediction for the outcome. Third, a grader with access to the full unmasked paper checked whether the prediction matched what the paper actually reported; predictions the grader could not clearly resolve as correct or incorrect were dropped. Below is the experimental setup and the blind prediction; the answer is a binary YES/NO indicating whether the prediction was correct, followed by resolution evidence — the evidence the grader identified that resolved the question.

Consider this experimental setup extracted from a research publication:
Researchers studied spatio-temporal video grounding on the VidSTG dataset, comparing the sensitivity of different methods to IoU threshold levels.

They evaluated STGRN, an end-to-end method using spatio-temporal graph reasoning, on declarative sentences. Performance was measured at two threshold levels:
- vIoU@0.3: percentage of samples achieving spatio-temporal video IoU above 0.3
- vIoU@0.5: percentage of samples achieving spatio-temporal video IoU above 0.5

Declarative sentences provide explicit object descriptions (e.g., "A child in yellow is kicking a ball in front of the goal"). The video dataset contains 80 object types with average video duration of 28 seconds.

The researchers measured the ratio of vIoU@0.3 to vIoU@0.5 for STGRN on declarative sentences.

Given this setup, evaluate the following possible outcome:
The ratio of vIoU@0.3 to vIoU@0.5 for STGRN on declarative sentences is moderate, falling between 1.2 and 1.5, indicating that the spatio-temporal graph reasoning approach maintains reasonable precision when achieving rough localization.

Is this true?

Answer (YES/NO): NO